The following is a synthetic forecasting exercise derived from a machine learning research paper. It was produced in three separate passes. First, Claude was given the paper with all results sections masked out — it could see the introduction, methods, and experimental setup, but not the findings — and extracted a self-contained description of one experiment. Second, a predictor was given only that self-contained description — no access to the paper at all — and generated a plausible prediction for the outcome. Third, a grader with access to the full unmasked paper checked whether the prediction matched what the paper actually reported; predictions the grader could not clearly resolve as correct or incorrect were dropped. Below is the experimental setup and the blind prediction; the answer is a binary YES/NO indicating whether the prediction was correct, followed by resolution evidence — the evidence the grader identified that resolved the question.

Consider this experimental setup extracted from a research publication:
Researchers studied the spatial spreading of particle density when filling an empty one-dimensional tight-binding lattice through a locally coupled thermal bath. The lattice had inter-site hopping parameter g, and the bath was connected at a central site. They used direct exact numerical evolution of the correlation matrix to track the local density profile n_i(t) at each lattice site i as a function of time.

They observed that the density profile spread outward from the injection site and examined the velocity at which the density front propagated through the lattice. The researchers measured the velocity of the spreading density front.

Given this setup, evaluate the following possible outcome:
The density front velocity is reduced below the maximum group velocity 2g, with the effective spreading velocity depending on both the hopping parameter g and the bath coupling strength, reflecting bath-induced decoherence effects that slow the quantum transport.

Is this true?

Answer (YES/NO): NO